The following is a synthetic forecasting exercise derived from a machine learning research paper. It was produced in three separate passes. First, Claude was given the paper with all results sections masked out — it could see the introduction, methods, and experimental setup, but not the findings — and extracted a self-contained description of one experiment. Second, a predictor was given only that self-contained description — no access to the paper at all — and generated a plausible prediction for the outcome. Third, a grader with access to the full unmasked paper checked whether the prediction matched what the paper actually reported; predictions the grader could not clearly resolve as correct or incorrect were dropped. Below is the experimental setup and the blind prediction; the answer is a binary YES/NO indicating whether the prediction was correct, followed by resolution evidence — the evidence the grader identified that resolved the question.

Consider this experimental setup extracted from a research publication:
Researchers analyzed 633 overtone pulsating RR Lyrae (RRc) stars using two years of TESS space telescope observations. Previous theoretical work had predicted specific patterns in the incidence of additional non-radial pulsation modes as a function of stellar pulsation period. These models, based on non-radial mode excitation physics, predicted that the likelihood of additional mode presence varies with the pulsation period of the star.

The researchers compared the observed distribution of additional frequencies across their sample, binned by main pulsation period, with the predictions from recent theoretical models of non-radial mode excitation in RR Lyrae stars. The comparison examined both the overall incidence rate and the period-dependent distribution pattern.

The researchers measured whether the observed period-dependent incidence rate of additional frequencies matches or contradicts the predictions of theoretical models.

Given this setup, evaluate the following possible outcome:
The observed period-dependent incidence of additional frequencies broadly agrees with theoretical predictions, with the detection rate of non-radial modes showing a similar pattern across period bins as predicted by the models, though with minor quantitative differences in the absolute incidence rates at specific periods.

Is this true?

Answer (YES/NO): YES